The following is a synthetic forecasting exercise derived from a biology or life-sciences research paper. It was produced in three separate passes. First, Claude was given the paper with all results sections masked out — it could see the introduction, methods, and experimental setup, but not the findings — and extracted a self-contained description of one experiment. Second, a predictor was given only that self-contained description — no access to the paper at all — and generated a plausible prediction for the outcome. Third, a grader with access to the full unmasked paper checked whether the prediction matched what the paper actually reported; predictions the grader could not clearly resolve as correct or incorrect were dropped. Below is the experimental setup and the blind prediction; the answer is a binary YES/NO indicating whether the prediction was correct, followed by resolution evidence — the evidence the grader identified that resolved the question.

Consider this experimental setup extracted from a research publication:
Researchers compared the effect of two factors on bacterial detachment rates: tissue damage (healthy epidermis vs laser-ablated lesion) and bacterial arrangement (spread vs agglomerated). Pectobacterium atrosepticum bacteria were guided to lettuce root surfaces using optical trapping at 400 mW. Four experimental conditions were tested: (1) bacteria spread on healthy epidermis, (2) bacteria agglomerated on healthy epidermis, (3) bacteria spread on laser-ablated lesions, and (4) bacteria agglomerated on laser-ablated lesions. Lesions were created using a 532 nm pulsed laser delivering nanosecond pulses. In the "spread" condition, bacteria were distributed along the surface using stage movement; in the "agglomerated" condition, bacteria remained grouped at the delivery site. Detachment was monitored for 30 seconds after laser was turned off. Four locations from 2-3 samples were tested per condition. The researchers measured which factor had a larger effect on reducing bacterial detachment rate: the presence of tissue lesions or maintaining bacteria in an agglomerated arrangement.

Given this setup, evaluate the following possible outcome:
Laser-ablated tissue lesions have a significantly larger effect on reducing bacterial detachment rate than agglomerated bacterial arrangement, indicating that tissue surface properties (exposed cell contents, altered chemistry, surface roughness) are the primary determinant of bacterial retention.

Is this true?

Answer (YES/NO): NO